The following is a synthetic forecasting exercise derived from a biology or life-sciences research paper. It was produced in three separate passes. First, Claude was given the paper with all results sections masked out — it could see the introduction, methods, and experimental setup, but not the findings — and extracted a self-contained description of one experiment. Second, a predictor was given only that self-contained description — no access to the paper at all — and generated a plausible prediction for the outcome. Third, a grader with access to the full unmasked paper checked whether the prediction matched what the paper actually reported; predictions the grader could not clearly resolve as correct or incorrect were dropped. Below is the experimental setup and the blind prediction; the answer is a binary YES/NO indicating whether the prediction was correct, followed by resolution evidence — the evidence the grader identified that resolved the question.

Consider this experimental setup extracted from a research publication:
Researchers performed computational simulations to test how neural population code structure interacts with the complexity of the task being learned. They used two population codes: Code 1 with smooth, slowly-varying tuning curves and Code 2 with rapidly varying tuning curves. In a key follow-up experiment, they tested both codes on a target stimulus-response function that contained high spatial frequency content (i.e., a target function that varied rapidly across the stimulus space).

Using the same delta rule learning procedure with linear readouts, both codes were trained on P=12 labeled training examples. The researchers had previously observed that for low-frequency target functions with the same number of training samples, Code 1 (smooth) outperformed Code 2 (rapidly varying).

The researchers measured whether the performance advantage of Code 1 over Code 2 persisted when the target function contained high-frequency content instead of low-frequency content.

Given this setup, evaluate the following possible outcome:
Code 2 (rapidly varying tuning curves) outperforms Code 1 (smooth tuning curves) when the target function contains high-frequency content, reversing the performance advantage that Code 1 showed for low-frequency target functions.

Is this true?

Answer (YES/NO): YES